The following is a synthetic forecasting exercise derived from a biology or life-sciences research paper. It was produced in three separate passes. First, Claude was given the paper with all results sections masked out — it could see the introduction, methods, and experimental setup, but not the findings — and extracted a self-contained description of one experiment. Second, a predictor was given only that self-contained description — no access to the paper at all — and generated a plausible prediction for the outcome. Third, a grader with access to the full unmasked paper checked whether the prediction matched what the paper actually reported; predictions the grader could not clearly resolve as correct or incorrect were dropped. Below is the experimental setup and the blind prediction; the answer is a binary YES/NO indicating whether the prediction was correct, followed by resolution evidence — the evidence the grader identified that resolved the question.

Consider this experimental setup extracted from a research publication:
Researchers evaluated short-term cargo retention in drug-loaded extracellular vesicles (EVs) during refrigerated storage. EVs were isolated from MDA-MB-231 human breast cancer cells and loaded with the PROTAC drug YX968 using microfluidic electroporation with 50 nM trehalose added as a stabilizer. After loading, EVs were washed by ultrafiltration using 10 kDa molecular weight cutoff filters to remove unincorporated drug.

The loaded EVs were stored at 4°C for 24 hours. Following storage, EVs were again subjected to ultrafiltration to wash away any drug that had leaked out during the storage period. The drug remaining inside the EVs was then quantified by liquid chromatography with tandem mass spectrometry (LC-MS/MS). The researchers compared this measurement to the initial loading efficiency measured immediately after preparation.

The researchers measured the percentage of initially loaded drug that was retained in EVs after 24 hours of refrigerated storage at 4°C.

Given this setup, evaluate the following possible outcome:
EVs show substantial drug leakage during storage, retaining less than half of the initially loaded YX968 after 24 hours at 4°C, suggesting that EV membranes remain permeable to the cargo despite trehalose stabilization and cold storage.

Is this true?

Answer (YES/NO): NO